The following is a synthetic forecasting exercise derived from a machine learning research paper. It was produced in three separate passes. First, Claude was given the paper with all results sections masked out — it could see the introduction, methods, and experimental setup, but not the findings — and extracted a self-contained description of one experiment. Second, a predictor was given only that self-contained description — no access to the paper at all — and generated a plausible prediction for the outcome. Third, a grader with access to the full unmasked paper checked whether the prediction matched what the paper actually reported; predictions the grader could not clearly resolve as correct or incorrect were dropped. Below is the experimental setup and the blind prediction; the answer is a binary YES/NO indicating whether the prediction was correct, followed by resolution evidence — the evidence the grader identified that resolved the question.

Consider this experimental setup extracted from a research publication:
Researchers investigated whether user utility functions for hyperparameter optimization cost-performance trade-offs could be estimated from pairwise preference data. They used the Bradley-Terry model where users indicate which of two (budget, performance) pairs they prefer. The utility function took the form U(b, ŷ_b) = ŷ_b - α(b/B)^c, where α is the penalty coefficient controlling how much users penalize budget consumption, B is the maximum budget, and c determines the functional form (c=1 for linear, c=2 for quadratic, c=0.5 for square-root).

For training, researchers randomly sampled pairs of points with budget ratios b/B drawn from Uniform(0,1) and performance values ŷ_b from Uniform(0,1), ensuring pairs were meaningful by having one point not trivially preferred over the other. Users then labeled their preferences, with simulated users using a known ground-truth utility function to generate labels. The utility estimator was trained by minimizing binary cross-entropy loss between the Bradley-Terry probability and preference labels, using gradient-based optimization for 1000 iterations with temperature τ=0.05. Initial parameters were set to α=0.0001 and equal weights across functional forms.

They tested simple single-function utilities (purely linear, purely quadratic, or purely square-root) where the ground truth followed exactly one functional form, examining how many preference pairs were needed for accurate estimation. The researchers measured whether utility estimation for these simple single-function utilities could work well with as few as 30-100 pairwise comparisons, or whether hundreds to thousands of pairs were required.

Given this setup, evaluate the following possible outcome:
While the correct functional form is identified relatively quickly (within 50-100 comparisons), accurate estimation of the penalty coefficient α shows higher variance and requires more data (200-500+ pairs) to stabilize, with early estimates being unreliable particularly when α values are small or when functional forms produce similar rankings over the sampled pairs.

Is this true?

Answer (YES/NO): NO